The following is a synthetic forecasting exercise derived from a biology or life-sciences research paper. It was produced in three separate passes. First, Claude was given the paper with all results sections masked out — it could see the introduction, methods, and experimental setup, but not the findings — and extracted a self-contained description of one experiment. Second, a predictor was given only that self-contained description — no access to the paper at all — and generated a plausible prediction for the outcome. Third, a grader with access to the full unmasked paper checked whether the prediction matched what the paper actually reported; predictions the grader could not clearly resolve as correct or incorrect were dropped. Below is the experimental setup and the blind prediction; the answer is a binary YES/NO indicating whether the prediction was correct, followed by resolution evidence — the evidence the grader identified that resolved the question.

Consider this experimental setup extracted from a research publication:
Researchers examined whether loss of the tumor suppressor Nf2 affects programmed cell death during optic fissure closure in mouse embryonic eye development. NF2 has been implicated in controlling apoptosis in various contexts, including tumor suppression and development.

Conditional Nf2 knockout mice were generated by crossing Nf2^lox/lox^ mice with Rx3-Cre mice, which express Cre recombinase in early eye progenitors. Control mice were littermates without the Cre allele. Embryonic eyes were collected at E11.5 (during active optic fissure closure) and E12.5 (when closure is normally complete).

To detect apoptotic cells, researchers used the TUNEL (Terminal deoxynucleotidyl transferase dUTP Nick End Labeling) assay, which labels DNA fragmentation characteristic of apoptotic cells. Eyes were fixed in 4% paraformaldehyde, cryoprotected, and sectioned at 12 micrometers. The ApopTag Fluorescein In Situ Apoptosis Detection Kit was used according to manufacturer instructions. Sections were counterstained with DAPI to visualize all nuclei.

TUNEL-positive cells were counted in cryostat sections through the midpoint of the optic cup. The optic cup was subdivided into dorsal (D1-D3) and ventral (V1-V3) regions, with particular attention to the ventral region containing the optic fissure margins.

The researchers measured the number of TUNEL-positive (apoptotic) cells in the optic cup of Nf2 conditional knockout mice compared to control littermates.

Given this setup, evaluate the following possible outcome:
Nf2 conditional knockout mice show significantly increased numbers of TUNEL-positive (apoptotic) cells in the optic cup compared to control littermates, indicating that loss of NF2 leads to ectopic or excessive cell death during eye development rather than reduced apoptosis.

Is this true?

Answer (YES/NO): NO